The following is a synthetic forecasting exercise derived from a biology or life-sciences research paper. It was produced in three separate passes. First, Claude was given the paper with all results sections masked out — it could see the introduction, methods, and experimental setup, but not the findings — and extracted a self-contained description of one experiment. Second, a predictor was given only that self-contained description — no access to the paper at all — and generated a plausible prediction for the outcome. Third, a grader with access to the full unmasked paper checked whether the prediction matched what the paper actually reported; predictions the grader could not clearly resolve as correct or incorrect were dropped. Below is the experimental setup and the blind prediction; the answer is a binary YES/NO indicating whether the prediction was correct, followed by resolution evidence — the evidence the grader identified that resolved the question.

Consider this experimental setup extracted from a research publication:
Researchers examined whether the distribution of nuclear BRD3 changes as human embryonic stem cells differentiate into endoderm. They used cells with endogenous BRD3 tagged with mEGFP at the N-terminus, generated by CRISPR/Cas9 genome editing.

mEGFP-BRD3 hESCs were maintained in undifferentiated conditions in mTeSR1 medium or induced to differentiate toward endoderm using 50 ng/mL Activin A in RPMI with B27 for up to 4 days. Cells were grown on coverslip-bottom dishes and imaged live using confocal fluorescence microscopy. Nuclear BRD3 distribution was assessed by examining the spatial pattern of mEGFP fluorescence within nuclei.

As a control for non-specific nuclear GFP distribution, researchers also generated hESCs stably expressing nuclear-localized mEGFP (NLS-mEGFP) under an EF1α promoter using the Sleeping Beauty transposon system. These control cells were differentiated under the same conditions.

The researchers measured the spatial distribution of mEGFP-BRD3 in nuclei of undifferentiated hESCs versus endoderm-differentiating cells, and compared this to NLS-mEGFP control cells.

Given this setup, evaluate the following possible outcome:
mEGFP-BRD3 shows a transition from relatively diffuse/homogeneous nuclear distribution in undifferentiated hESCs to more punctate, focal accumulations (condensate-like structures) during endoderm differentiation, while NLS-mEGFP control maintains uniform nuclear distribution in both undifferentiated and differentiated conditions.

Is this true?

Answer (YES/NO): NO